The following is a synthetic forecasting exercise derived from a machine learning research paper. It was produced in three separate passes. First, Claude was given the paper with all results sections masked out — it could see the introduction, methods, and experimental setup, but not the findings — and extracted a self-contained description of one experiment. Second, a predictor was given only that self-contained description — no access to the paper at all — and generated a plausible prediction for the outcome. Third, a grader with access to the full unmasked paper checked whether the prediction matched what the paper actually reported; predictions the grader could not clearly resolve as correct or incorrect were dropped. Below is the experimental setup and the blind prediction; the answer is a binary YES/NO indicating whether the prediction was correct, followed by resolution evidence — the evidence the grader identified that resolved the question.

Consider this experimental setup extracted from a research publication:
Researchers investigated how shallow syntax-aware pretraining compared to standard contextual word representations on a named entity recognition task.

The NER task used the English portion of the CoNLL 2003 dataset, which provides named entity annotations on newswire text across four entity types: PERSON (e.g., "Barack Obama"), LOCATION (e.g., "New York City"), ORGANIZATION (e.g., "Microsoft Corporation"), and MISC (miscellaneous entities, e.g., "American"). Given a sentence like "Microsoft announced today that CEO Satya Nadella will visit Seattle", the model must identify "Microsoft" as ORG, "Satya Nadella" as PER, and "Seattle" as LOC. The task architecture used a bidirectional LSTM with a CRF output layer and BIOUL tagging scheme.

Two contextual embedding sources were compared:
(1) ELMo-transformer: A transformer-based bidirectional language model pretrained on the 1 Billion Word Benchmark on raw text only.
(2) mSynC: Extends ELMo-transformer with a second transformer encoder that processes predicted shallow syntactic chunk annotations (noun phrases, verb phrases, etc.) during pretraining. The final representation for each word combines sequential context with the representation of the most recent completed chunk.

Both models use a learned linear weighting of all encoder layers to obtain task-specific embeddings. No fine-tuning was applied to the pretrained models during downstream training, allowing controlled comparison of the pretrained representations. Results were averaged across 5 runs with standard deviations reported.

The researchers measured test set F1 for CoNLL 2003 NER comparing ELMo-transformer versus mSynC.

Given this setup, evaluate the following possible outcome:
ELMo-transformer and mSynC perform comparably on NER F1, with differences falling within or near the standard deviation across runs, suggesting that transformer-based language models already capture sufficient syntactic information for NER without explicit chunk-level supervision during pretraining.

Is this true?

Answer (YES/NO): YES